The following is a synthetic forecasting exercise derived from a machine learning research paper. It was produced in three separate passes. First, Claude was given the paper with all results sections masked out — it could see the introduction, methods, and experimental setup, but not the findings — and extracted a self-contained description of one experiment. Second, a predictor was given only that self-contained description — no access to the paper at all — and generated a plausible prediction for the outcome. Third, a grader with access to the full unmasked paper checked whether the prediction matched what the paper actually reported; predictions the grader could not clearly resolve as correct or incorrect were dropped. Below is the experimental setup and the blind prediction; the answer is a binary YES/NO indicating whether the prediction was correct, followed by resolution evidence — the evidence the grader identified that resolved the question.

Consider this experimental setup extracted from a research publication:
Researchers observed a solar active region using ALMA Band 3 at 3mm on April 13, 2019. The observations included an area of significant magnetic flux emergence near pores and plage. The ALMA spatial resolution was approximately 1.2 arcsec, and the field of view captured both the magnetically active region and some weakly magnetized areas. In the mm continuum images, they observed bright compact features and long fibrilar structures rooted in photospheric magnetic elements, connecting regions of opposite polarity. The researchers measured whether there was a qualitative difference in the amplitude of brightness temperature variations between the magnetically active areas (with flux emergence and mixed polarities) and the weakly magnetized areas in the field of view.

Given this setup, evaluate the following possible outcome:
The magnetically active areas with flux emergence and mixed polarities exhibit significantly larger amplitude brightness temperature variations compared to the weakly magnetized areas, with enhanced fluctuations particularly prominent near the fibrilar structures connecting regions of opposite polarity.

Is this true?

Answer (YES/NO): YES